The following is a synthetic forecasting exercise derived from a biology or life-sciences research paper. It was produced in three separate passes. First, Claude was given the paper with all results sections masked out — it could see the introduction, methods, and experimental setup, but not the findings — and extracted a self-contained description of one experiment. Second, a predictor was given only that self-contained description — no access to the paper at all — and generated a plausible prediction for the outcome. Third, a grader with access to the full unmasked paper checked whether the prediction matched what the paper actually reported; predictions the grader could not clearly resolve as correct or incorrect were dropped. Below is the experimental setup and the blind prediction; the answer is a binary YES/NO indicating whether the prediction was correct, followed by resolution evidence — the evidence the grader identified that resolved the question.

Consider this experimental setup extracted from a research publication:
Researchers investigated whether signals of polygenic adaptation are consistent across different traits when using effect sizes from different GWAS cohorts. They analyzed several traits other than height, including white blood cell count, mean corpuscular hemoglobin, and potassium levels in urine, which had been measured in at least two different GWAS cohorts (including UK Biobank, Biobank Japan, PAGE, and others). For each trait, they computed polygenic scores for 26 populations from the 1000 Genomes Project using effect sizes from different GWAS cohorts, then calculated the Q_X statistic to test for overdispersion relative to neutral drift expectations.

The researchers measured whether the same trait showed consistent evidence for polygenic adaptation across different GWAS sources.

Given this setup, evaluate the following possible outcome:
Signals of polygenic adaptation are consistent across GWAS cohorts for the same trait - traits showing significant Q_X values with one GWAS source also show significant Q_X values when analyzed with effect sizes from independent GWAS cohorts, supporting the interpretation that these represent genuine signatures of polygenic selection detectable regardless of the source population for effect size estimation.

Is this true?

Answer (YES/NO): NO